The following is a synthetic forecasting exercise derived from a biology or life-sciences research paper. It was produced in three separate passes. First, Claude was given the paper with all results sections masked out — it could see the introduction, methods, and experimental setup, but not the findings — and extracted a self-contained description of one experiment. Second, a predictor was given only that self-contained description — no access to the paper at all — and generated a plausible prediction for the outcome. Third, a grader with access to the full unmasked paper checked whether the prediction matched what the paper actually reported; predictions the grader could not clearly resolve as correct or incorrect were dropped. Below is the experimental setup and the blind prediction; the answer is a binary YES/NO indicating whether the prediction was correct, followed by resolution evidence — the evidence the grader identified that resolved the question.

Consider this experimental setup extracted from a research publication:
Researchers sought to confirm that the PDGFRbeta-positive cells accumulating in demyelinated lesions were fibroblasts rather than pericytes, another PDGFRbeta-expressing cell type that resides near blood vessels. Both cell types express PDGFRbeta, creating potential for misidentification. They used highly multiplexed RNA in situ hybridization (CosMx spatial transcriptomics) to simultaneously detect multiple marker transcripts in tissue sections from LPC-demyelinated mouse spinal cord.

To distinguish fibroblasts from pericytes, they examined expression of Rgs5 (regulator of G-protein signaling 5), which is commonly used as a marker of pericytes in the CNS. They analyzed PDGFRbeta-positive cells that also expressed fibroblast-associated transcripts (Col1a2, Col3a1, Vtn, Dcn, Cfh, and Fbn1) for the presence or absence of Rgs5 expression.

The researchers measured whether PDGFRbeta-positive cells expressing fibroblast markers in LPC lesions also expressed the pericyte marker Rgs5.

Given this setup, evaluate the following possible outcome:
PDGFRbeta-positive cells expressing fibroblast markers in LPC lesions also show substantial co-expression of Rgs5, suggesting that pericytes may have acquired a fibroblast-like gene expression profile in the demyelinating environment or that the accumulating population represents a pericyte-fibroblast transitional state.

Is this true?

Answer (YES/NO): NO